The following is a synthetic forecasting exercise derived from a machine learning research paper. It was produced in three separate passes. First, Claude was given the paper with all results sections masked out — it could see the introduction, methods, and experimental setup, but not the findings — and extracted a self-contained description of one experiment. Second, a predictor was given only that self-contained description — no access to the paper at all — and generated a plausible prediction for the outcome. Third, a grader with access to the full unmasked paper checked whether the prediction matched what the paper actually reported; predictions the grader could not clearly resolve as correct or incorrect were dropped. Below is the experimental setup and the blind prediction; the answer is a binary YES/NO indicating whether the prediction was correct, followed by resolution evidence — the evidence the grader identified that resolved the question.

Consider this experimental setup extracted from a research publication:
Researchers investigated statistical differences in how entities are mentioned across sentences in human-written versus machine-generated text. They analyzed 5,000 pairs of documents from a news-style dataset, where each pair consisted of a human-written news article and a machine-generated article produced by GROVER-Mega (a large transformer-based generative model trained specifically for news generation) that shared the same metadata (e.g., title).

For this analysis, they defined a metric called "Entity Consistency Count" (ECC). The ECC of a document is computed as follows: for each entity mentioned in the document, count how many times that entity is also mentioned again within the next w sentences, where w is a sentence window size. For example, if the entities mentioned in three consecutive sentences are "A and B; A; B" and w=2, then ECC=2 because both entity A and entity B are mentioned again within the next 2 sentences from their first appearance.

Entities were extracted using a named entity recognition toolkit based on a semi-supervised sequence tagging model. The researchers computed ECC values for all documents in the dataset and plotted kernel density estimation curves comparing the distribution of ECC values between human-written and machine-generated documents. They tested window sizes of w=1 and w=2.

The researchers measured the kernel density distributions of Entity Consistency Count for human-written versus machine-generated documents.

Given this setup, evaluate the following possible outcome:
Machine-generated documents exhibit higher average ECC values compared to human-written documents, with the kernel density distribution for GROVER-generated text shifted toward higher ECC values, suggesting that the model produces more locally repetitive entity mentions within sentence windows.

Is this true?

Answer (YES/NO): NO